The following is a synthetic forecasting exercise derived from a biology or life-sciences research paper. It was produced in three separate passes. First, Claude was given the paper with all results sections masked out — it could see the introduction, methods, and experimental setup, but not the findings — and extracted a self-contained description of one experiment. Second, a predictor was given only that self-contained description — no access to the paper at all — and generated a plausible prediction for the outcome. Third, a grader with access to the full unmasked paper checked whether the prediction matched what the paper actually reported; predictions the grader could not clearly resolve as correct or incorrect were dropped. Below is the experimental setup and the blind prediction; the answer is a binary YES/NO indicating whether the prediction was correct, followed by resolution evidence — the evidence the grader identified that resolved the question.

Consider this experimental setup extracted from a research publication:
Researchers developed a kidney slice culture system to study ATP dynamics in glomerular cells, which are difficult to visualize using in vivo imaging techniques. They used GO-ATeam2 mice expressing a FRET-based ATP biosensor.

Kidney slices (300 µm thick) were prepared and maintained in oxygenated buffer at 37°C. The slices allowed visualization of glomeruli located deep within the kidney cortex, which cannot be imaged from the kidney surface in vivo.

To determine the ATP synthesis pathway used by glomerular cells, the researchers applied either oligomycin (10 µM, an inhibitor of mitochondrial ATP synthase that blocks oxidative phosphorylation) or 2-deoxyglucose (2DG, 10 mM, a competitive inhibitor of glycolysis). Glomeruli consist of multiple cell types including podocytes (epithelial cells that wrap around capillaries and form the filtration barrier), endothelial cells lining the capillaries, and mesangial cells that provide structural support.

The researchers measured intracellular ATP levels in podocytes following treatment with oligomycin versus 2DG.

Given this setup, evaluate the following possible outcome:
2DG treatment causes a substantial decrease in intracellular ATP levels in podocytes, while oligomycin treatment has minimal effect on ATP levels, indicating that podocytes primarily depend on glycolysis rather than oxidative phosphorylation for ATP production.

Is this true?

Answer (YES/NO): NO